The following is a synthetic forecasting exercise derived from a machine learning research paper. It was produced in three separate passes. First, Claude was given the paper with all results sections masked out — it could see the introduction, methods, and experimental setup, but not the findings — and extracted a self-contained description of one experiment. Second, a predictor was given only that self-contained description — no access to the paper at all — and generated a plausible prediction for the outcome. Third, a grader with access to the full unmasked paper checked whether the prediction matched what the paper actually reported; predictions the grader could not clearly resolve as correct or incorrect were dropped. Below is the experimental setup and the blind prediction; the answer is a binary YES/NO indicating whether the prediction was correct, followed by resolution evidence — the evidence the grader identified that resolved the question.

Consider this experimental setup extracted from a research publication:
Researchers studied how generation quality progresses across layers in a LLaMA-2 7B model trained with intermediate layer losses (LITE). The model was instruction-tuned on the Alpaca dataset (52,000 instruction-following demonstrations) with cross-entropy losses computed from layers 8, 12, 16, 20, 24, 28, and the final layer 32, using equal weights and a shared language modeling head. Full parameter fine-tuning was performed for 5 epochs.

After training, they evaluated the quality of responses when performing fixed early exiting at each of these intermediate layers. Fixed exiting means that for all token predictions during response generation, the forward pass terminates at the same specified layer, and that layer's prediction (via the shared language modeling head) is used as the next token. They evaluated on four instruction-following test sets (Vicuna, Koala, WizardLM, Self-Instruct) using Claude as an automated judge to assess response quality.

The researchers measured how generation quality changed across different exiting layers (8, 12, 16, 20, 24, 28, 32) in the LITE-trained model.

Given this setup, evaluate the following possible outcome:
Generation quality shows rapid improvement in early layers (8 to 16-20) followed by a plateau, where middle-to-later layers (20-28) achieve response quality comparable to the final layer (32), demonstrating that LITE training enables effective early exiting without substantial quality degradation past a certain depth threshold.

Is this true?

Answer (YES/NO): NO